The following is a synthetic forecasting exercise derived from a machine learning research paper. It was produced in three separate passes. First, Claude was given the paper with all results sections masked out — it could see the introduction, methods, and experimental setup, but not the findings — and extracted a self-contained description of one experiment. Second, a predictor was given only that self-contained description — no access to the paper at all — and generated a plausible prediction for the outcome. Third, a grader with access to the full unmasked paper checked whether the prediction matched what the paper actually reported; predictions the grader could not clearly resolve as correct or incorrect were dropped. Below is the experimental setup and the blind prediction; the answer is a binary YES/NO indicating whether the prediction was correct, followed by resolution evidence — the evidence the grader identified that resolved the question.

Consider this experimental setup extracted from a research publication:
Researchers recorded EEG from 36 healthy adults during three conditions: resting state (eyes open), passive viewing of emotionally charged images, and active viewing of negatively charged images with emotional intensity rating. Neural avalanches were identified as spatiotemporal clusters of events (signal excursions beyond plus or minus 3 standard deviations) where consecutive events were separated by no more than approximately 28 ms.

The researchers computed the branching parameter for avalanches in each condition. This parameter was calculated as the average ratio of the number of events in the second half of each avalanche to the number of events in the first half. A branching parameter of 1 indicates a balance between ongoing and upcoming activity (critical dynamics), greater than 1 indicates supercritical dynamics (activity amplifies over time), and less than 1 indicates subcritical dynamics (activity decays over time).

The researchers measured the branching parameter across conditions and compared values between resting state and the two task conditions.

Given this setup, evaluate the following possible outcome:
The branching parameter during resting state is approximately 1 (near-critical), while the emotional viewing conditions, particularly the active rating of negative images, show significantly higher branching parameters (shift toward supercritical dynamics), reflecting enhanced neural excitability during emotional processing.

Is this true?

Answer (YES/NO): NO